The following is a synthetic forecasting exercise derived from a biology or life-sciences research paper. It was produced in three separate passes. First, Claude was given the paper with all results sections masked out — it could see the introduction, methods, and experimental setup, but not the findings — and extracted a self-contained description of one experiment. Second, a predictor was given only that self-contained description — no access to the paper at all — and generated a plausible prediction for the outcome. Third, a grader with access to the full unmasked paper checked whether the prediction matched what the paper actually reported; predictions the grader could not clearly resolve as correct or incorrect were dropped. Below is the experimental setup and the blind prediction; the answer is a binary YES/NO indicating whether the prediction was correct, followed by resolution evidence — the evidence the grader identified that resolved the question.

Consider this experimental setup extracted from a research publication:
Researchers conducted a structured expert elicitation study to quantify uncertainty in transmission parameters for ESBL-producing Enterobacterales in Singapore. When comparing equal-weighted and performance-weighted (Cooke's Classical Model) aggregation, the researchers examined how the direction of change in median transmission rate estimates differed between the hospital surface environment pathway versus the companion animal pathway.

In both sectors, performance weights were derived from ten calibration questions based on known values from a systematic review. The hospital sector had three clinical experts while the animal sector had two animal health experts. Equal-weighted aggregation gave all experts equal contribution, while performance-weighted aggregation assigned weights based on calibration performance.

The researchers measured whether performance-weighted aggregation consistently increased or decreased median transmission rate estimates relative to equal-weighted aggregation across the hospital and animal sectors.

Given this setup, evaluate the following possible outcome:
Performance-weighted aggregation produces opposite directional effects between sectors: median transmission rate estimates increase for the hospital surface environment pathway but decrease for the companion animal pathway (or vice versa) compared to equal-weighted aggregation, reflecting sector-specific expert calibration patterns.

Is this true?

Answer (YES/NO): YES